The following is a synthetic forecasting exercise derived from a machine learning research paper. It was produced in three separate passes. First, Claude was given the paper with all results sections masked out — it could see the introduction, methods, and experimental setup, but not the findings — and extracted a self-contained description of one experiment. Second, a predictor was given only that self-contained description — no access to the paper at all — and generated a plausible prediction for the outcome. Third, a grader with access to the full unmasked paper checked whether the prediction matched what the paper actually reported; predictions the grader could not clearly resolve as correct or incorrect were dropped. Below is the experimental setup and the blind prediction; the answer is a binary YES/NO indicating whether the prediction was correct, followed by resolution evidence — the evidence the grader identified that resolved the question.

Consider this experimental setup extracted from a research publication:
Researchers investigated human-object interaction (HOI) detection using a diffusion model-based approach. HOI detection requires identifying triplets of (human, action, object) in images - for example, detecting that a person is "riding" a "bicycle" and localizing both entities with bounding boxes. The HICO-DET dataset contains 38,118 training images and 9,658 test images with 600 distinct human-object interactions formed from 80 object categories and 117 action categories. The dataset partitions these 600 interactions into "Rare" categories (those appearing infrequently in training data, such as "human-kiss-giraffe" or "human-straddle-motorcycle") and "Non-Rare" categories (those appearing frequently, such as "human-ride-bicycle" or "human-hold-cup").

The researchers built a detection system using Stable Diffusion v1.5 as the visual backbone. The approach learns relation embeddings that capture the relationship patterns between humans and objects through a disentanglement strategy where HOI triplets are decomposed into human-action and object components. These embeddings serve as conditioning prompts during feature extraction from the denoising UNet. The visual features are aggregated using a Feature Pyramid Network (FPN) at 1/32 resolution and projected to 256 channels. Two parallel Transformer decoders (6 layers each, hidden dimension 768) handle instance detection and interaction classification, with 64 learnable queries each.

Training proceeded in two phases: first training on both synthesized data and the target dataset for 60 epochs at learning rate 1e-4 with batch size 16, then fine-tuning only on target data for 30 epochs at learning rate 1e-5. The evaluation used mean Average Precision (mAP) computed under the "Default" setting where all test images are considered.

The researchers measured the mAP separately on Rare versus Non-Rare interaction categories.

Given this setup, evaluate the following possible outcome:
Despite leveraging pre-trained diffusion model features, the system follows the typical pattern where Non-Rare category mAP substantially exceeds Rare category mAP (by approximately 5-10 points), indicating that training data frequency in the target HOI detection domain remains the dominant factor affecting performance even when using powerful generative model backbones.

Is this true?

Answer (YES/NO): NO